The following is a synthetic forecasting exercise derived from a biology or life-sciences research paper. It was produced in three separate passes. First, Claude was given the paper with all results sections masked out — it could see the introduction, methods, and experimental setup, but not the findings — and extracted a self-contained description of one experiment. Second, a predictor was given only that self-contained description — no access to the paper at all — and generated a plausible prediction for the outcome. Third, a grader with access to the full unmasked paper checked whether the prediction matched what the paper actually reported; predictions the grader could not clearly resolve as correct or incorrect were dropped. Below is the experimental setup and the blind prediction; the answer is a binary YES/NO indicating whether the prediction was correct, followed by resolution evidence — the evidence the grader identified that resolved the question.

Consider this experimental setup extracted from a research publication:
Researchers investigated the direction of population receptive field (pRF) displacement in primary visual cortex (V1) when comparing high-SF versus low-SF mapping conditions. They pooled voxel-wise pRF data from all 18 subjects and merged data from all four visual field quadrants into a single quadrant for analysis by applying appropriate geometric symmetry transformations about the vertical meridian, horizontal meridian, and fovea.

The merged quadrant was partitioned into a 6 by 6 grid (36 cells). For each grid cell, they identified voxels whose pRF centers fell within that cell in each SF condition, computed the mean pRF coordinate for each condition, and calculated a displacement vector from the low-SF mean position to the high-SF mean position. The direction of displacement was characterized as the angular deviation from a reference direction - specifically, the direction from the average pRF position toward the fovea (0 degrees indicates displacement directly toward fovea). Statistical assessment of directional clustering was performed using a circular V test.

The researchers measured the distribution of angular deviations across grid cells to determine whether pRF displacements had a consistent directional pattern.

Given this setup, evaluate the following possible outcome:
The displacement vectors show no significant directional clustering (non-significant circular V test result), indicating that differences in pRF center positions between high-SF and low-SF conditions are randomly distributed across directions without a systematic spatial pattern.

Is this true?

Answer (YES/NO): NO